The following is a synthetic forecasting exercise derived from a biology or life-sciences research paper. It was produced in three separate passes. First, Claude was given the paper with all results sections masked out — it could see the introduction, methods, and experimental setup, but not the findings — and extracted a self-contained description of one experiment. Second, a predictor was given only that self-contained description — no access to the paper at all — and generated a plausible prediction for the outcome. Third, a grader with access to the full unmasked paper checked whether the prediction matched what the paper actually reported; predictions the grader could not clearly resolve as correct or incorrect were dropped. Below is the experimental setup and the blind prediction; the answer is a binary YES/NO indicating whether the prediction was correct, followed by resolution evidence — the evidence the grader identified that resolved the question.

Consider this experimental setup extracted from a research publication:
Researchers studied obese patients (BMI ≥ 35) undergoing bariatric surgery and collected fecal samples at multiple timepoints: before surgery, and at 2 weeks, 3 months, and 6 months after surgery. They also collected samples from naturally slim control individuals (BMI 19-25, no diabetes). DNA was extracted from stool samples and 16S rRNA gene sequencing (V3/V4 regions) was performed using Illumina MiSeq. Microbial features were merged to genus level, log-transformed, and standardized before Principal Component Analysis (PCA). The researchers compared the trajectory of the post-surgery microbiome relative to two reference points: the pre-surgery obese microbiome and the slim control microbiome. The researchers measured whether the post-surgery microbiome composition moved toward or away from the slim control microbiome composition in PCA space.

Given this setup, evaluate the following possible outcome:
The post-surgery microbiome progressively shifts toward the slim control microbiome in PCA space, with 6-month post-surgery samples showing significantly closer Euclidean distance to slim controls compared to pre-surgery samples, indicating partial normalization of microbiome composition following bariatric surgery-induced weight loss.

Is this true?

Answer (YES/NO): NO